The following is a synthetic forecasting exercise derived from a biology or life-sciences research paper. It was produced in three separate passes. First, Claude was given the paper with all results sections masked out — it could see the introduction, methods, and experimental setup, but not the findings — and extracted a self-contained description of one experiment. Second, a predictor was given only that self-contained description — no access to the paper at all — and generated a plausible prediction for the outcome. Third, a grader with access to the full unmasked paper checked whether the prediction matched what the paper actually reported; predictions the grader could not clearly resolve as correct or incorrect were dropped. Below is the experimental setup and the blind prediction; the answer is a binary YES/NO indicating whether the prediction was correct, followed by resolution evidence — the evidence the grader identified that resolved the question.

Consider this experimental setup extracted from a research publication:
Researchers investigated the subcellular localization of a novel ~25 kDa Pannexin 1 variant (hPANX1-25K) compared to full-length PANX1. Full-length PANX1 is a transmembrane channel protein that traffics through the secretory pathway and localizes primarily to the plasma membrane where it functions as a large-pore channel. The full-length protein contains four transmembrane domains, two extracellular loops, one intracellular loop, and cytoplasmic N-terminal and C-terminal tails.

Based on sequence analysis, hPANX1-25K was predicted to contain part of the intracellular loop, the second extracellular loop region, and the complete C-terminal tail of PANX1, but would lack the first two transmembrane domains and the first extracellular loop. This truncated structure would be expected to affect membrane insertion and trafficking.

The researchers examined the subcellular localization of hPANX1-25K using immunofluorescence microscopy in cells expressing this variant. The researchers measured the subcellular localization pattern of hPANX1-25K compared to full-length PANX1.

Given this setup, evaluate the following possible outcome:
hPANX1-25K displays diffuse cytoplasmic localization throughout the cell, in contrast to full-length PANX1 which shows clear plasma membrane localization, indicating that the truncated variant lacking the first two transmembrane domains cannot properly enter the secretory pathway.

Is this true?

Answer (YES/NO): NO